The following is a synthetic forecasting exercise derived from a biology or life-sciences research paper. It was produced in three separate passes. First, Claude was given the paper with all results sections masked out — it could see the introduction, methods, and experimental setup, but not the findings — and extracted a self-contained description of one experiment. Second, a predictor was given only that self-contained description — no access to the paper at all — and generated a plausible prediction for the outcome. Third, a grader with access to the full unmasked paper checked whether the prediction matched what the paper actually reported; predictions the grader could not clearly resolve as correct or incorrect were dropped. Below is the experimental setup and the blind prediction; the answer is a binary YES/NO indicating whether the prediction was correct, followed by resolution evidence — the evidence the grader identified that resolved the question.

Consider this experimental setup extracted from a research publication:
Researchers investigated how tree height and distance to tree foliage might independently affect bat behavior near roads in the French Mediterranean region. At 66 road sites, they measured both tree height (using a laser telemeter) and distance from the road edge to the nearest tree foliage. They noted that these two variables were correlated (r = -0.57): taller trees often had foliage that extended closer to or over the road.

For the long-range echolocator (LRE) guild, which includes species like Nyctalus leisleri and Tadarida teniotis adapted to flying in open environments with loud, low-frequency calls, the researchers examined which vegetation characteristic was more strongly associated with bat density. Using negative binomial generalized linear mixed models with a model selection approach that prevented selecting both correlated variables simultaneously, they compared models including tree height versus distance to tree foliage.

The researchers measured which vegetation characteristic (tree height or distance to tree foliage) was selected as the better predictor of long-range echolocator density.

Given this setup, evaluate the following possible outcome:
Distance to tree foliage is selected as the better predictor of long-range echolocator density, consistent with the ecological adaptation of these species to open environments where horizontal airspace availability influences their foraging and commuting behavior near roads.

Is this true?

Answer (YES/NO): NO